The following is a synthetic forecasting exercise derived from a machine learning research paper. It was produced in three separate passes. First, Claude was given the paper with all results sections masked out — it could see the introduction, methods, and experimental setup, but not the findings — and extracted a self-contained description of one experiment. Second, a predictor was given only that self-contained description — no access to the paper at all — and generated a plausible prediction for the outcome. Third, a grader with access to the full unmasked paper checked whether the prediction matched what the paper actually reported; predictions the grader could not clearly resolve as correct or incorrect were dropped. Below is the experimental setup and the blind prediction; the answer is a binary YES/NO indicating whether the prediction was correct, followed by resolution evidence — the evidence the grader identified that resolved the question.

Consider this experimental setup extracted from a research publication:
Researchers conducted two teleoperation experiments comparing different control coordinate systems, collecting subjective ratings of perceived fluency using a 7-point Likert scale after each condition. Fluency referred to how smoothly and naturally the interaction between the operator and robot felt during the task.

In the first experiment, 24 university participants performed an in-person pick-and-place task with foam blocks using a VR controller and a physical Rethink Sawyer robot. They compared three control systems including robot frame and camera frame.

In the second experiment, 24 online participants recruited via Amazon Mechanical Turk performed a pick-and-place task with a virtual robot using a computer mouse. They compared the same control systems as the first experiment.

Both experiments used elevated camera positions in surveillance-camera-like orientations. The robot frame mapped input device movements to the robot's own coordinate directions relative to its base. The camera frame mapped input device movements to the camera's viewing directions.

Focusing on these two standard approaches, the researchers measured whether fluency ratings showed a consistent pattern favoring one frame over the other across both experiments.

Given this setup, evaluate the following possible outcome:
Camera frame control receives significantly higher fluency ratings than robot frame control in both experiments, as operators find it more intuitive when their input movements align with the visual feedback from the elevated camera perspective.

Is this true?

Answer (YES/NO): NO